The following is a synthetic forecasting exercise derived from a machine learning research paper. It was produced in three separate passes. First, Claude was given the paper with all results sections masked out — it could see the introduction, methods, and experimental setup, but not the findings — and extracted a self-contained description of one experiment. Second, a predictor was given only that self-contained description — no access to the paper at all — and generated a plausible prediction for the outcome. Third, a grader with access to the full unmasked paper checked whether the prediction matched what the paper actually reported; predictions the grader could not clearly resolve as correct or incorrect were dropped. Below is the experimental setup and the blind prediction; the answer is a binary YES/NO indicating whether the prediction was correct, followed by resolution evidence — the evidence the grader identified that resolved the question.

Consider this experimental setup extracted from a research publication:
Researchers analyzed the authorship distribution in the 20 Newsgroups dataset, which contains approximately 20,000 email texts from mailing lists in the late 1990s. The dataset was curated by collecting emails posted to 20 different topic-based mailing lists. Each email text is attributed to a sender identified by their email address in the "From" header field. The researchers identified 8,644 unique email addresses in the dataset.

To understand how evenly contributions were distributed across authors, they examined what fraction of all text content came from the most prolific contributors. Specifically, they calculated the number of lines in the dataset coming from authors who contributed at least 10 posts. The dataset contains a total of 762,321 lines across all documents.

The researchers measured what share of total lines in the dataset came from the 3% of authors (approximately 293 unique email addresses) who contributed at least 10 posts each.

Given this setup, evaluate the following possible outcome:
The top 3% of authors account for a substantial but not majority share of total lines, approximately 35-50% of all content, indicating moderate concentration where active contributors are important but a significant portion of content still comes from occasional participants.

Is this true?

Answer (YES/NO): NO